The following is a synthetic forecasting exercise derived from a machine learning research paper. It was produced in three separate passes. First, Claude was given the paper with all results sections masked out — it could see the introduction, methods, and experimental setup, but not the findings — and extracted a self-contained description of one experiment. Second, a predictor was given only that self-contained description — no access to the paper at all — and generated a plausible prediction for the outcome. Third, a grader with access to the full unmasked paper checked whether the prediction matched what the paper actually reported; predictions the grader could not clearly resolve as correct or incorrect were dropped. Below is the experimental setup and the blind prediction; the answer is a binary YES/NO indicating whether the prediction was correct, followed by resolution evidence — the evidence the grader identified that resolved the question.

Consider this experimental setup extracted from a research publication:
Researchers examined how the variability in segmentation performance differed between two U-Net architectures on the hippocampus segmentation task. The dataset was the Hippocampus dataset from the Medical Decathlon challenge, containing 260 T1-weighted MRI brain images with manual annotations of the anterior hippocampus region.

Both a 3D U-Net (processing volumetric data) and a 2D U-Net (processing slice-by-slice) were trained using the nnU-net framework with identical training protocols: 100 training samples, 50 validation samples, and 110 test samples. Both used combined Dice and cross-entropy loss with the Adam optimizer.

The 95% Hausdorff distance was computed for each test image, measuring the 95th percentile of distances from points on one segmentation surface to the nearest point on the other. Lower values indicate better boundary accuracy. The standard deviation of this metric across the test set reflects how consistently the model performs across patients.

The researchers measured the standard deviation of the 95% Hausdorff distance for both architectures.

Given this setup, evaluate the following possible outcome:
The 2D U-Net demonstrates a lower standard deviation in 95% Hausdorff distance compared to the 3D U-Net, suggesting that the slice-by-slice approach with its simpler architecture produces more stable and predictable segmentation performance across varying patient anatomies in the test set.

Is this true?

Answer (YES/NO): NO